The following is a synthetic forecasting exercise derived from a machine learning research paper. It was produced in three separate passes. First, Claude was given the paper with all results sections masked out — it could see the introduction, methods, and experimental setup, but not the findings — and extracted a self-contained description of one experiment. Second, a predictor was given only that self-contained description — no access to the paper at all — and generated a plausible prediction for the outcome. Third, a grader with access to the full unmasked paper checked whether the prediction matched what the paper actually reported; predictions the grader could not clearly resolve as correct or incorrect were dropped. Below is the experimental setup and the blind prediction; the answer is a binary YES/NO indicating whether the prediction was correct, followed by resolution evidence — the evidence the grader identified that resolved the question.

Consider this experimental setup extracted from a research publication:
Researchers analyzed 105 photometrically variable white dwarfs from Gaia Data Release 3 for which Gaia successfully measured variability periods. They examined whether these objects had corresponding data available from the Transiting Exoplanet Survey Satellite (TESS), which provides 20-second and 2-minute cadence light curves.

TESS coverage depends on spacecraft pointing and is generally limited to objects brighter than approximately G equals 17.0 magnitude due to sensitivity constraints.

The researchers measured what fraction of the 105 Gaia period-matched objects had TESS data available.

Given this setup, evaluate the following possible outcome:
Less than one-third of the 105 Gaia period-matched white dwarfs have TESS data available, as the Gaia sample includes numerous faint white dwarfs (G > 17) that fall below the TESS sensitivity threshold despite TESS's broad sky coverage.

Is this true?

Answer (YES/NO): NO